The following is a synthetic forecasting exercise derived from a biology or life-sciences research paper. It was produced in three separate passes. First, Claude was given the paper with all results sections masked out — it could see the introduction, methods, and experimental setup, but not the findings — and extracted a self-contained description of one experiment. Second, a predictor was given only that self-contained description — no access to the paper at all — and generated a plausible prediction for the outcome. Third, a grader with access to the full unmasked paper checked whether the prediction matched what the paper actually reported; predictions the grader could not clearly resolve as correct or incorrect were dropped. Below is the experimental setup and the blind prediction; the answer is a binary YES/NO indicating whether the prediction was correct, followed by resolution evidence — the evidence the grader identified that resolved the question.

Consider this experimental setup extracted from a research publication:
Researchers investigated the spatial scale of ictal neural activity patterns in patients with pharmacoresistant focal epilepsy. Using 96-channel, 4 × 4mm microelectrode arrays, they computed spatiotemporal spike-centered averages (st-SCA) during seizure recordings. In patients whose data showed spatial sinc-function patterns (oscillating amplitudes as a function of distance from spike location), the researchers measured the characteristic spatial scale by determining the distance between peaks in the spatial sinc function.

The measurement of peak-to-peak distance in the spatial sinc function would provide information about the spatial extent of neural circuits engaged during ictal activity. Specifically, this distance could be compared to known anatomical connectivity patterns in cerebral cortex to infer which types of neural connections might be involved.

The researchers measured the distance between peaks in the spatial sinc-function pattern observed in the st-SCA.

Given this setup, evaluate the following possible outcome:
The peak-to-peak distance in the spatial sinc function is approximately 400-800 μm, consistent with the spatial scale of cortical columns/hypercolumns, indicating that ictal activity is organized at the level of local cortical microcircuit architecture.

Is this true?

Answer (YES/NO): NO